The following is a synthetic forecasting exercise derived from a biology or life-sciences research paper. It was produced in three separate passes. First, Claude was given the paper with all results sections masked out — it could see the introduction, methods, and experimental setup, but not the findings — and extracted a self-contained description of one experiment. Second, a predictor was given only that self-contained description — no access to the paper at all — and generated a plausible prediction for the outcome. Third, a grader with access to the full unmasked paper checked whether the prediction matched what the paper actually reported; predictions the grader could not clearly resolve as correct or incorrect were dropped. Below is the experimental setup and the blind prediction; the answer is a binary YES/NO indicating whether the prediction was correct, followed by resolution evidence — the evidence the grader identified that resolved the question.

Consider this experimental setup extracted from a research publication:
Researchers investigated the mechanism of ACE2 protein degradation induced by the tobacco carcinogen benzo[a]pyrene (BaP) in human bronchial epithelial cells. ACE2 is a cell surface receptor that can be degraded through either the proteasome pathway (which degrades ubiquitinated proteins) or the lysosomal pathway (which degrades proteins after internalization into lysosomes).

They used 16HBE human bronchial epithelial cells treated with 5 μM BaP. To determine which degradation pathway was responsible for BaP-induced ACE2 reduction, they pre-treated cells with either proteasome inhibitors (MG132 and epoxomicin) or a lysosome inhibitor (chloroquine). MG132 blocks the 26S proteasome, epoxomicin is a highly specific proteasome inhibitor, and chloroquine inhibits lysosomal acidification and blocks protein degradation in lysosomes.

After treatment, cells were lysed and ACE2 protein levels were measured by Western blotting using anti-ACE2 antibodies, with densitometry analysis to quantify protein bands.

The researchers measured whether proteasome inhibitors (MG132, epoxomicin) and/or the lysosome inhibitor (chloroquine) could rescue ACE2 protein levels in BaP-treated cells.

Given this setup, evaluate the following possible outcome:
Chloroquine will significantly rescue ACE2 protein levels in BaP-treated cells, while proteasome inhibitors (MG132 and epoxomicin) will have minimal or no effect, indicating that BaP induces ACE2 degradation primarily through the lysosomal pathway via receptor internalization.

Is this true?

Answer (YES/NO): NO